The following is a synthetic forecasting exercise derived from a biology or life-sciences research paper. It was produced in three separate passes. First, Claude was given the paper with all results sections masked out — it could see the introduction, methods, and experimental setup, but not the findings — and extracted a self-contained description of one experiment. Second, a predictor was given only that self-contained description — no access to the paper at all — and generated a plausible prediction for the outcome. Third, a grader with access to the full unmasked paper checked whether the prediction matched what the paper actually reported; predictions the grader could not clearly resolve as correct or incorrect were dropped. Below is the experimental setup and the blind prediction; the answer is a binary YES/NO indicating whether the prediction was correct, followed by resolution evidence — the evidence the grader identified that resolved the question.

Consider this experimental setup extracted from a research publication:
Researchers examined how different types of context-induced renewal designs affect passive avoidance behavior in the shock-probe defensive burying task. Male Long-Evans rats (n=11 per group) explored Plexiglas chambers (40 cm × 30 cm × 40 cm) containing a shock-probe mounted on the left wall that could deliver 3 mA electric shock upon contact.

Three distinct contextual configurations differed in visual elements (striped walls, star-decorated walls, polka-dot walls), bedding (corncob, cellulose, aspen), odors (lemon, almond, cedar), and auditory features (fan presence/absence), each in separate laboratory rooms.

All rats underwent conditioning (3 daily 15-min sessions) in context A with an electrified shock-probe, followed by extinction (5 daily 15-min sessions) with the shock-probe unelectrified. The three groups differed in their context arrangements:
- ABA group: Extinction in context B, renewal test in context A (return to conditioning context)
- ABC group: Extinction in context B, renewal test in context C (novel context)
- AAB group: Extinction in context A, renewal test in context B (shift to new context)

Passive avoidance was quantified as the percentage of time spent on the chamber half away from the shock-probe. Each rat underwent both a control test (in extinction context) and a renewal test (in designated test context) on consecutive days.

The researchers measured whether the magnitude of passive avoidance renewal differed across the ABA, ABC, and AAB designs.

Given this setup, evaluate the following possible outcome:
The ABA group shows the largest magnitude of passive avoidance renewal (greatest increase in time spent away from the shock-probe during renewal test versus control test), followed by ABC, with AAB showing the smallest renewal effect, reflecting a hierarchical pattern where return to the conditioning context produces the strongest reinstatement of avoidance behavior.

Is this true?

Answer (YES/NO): NO